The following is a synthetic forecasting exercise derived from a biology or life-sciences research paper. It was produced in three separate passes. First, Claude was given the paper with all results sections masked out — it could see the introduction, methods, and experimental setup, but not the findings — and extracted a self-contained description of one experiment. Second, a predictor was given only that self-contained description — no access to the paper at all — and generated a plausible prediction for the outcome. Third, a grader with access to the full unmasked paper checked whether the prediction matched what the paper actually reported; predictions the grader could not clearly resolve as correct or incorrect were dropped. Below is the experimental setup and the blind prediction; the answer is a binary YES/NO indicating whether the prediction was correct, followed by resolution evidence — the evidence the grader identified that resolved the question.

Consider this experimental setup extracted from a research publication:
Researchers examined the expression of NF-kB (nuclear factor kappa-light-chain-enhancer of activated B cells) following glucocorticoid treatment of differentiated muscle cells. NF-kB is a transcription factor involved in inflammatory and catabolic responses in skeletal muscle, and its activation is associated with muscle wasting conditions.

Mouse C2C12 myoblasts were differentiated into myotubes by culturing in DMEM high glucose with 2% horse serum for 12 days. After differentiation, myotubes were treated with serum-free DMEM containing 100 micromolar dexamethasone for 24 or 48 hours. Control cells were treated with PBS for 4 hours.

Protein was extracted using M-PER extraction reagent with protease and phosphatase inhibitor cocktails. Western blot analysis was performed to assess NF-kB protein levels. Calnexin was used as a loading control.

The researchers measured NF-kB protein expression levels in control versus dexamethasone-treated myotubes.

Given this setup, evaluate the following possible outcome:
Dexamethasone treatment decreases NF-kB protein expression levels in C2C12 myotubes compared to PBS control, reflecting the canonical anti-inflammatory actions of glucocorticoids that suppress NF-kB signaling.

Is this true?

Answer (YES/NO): YES